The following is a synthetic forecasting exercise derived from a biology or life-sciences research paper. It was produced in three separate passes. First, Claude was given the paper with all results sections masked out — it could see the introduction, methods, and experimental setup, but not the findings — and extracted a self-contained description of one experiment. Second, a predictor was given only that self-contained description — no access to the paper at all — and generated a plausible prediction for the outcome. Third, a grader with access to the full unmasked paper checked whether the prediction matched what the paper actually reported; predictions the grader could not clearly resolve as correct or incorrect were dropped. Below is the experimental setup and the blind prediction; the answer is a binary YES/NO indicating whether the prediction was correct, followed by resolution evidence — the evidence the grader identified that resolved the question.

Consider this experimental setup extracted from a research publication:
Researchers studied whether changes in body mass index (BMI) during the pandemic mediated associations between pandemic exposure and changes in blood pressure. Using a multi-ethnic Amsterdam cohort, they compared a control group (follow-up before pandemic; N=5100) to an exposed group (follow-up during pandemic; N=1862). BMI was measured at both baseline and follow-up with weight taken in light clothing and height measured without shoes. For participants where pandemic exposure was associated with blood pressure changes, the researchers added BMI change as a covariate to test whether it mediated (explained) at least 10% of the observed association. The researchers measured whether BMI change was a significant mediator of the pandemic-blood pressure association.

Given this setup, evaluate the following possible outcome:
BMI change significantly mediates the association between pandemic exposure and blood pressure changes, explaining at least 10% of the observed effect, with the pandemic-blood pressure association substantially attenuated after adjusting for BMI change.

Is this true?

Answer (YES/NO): YES